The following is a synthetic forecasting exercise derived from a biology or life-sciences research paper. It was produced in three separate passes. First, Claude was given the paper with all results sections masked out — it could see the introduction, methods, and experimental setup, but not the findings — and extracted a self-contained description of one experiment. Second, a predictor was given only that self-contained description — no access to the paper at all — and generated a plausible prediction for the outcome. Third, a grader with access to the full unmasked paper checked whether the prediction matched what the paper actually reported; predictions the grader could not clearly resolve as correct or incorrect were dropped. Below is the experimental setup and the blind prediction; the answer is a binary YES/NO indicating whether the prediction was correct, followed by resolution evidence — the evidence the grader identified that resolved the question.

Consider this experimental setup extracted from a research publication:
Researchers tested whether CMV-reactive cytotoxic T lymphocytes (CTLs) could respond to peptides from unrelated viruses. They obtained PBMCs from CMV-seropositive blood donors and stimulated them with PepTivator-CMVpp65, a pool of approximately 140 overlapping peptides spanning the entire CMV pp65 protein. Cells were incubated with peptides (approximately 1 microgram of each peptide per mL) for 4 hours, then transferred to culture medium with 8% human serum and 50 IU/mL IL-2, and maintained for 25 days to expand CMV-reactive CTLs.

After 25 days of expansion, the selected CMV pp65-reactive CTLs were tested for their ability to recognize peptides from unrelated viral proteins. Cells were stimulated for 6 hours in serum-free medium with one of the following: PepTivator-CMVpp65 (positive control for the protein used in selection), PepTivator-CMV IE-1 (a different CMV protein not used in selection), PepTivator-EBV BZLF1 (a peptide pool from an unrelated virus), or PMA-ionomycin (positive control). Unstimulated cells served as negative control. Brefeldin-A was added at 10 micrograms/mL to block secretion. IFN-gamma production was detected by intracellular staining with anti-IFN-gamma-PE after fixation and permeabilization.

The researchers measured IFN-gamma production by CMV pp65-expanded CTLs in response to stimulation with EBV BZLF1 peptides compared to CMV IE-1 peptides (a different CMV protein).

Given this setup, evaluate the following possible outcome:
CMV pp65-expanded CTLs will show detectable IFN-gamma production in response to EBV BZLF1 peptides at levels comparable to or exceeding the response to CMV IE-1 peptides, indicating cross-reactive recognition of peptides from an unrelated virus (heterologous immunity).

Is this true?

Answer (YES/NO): YES